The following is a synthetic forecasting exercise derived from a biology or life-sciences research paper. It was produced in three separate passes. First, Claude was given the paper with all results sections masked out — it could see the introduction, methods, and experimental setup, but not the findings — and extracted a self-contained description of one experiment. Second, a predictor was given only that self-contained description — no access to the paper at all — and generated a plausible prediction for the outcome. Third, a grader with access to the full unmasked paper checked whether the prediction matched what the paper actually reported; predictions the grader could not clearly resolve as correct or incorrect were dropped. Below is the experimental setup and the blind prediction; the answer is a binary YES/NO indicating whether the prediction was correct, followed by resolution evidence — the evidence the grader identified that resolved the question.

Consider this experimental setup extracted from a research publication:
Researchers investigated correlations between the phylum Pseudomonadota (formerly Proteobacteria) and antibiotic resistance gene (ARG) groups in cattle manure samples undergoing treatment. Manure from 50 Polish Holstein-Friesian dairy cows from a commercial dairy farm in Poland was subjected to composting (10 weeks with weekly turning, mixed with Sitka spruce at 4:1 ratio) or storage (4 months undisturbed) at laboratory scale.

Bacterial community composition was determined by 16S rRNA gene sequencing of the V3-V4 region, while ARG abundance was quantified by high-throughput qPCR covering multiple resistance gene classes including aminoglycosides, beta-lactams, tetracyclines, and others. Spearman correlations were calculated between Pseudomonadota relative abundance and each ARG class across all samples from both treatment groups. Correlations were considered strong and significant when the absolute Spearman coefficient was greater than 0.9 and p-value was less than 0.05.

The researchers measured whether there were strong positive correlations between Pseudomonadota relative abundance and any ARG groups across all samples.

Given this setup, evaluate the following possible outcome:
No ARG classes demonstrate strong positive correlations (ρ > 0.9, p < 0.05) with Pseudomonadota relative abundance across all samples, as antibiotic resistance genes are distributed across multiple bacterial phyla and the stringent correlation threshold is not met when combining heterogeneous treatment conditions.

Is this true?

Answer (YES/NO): YES